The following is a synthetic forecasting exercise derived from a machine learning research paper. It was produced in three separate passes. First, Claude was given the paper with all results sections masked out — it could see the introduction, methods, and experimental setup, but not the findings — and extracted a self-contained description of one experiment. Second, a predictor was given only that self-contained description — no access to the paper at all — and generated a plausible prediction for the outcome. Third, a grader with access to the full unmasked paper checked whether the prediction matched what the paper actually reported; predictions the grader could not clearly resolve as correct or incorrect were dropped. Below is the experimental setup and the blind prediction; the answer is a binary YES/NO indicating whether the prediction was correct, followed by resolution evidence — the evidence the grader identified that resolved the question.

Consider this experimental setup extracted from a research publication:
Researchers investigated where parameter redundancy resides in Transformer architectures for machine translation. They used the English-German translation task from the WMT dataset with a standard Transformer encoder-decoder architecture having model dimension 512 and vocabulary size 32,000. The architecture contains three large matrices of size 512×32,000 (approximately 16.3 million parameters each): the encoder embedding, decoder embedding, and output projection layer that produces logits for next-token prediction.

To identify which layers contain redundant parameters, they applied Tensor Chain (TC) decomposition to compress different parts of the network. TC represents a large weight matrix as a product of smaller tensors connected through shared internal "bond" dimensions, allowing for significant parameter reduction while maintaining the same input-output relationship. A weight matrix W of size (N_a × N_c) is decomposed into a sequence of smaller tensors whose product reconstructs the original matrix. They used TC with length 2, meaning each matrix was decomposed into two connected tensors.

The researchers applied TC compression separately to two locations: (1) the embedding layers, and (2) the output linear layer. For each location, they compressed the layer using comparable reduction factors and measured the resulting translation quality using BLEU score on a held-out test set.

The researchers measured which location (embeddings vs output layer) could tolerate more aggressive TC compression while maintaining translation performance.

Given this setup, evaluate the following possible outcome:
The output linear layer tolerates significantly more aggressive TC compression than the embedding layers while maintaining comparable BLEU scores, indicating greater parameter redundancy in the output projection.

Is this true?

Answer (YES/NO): NO